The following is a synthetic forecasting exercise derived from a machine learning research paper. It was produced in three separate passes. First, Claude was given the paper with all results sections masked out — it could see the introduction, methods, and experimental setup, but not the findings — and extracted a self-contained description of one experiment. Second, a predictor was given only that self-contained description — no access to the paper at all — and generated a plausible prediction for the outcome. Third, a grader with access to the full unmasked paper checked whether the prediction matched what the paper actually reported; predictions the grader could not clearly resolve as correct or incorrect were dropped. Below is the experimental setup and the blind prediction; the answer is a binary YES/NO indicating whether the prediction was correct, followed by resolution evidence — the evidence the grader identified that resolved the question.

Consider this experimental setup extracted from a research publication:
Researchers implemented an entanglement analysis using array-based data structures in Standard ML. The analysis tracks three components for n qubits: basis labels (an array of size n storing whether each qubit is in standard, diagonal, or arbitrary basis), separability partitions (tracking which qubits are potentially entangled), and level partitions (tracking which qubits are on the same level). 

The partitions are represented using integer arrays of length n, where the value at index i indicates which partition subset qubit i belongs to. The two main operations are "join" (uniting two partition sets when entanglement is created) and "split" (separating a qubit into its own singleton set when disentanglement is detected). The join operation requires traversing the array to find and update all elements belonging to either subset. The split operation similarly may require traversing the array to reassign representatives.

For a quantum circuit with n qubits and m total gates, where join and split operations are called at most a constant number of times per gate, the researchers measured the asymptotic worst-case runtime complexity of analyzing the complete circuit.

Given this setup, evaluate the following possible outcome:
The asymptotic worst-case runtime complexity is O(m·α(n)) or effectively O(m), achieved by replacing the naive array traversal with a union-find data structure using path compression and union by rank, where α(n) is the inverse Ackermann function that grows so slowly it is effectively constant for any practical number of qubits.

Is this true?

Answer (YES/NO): NO